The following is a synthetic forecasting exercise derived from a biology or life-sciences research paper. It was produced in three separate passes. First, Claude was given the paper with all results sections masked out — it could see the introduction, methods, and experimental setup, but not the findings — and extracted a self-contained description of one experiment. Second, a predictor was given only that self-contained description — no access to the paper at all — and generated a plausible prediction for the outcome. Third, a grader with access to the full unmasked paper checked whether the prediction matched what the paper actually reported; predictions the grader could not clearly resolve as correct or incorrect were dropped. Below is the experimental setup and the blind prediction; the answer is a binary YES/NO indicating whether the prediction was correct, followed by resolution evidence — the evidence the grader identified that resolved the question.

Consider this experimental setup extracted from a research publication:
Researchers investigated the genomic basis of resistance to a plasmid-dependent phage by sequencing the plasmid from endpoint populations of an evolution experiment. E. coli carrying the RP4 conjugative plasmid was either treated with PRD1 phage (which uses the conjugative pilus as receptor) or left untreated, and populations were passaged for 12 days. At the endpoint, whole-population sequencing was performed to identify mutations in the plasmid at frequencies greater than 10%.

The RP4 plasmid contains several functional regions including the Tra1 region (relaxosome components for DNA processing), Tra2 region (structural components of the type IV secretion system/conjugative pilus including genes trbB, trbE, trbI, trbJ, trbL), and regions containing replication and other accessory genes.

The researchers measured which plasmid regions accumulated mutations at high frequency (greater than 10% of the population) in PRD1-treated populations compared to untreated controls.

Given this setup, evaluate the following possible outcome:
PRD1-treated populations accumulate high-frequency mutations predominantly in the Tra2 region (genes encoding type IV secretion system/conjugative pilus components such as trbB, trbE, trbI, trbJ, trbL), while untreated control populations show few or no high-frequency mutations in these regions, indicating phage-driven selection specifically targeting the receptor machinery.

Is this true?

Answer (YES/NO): YES